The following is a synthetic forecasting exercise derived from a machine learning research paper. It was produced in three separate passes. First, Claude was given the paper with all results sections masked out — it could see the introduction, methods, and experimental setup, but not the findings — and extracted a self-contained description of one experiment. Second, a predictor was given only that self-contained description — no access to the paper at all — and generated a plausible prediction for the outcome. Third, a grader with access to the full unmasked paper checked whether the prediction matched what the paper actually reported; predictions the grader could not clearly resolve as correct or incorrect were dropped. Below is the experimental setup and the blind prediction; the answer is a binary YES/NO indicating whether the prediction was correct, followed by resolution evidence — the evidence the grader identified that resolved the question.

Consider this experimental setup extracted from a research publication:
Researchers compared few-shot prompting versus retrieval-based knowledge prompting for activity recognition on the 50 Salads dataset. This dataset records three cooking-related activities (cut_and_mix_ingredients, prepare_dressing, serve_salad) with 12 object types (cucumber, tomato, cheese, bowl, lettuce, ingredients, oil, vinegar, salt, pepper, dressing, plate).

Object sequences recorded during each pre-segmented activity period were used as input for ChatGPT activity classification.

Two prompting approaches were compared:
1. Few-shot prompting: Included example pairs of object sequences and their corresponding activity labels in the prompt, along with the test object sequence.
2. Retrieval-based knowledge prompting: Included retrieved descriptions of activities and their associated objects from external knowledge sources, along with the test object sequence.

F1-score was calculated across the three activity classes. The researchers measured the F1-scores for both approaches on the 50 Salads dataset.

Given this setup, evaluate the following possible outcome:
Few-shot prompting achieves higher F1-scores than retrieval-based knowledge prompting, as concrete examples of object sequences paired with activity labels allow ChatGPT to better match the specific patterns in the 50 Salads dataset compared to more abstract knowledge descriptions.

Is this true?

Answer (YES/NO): NO